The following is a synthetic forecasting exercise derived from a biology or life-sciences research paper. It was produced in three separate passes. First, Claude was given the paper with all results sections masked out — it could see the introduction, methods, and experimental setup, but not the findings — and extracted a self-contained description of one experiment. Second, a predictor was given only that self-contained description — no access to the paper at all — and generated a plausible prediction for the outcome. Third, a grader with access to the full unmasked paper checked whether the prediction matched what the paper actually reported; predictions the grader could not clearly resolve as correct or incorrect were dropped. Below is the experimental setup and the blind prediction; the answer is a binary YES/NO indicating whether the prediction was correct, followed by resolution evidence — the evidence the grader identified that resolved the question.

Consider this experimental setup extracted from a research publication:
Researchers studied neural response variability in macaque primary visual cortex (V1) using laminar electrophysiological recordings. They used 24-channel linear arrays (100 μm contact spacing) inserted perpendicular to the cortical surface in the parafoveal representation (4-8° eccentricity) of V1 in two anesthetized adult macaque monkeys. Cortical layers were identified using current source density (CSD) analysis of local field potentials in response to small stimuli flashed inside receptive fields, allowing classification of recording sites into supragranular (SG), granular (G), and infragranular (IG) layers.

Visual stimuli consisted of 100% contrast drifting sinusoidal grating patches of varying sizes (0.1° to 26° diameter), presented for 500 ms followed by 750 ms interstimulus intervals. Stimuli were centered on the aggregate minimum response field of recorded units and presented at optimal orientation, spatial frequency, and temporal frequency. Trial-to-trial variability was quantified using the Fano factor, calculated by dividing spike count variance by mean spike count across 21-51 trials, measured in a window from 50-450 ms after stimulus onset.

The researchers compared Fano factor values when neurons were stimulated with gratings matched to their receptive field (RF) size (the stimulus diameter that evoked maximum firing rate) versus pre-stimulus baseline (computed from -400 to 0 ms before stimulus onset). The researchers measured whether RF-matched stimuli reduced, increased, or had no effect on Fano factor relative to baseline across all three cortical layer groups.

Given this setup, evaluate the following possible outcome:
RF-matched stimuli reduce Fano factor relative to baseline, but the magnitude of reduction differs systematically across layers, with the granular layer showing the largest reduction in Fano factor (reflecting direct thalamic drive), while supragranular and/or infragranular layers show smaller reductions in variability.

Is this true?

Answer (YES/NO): NO